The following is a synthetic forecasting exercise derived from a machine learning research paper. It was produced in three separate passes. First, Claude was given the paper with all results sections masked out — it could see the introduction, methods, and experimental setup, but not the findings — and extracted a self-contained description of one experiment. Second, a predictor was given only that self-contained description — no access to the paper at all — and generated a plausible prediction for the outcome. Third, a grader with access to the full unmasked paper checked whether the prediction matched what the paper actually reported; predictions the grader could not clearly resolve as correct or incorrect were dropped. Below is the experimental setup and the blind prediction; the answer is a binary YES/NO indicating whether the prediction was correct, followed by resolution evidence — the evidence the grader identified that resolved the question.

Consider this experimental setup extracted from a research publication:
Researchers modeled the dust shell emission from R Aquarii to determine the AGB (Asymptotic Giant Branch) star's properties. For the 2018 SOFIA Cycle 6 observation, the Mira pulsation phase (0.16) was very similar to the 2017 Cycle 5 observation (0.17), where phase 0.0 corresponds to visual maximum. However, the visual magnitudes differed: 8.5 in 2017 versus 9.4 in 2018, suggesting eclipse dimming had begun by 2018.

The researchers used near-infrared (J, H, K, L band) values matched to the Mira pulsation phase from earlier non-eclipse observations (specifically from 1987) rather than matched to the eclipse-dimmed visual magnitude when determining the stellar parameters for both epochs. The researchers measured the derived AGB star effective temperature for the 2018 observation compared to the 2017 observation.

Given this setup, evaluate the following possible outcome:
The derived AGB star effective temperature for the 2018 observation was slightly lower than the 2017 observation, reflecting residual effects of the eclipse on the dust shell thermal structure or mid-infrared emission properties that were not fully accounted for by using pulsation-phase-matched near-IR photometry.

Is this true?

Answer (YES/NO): NO